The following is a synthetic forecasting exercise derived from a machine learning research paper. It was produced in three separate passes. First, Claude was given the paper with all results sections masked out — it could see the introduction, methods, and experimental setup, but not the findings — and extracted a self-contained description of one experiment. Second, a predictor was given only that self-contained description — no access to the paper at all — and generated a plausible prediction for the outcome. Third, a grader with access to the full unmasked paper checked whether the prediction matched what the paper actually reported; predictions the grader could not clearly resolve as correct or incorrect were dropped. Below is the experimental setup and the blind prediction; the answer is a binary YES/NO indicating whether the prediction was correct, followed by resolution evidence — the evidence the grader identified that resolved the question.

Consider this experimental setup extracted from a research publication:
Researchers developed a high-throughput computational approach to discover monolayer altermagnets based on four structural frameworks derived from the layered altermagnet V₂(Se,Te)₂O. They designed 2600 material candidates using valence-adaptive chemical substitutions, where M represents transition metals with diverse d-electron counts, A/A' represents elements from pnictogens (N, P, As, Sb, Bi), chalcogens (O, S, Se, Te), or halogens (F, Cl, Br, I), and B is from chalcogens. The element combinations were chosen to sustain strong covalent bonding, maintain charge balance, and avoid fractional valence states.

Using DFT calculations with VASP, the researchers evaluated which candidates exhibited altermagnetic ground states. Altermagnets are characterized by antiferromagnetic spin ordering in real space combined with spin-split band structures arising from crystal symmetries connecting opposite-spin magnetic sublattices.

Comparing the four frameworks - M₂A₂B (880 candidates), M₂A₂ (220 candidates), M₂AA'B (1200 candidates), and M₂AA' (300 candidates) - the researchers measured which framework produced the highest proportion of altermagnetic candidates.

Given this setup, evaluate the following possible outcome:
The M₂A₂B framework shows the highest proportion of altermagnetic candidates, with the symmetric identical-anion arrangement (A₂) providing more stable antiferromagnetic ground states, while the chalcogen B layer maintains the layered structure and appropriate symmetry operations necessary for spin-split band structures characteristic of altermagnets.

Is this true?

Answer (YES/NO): NO